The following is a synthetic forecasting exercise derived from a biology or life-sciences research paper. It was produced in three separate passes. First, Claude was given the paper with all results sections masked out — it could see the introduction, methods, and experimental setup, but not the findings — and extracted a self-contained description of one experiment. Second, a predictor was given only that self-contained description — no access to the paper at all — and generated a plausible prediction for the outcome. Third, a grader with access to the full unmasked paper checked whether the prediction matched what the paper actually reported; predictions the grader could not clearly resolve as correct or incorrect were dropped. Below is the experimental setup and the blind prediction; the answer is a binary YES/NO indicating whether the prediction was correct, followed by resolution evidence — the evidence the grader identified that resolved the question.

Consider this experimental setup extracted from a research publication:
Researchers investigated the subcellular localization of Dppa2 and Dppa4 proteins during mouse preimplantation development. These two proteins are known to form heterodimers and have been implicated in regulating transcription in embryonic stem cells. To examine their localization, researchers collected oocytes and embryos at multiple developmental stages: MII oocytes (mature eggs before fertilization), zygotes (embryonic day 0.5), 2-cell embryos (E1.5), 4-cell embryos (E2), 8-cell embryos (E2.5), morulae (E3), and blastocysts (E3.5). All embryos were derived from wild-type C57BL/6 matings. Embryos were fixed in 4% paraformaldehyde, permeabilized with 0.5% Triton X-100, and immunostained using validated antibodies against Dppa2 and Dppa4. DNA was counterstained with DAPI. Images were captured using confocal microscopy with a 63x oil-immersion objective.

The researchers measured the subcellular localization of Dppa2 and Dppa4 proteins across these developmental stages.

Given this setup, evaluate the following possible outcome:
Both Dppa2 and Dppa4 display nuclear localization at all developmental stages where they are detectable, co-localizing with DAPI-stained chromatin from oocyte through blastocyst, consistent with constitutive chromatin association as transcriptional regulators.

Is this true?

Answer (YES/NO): NO